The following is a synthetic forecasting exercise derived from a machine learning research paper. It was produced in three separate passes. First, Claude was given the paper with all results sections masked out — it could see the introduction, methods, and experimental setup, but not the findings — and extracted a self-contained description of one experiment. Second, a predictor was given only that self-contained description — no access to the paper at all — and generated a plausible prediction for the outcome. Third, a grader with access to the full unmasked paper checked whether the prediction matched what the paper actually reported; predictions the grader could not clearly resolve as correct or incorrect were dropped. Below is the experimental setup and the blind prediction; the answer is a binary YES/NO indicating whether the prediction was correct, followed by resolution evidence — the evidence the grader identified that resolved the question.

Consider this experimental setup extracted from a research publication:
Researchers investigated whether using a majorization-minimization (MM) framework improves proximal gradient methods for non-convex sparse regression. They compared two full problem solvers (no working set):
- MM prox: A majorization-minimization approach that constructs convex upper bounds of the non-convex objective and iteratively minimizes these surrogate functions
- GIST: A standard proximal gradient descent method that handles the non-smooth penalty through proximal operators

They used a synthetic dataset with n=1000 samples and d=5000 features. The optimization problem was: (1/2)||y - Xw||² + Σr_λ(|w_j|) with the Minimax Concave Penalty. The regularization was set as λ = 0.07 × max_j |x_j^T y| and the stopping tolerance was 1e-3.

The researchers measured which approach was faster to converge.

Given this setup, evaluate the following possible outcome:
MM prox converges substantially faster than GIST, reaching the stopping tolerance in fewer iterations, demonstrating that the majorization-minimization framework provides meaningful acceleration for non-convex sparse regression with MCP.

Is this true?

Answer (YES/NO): NO